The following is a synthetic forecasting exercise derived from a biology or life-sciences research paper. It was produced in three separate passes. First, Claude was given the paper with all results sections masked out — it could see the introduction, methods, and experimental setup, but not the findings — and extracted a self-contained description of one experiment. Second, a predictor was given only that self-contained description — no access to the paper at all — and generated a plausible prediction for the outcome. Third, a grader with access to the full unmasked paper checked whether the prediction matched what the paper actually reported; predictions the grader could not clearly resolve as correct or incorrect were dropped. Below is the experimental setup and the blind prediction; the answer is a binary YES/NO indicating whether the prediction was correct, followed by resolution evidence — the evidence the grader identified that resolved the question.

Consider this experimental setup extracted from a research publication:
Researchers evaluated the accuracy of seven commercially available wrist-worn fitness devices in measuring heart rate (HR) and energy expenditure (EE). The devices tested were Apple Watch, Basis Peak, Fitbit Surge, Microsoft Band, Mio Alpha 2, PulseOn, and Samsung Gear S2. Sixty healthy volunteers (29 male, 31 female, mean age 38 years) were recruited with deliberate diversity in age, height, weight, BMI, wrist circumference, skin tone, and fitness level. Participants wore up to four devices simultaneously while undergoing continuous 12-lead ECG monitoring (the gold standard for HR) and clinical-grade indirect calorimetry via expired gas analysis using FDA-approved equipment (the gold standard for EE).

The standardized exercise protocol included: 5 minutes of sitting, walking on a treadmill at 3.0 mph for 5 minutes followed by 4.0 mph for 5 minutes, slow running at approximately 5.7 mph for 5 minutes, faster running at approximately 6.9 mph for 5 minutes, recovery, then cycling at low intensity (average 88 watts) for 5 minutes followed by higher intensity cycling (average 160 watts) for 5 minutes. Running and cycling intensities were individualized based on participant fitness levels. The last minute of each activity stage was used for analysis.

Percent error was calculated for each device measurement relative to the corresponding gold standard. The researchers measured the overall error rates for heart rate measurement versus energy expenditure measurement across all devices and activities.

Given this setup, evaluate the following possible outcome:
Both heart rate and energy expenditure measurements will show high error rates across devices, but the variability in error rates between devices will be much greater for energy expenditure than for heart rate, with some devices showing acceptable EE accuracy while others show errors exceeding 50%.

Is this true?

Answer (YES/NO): NO